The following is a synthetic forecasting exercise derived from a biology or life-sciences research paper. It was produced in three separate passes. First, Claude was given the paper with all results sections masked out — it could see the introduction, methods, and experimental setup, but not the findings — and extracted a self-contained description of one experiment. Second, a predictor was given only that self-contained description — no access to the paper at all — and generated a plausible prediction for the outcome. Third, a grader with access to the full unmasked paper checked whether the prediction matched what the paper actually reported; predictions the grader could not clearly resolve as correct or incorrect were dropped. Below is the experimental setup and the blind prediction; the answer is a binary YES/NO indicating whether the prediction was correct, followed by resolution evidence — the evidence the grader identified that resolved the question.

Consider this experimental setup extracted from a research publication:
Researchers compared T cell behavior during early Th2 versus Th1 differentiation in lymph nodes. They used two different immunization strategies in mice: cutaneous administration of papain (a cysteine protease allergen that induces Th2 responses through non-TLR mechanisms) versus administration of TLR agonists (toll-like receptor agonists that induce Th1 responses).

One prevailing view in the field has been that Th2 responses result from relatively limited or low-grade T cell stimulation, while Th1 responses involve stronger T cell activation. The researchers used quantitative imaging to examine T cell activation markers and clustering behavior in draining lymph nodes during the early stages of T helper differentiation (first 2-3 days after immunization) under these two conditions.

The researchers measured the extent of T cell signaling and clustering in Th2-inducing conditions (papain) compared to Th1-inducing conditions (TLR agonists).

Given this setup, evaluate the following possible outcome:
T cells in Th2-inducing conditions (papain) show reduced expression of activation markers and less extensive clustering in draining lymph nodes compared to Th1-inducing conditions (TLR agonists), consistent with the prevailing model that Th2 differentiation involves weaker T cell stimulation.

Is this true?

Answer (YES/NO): NO